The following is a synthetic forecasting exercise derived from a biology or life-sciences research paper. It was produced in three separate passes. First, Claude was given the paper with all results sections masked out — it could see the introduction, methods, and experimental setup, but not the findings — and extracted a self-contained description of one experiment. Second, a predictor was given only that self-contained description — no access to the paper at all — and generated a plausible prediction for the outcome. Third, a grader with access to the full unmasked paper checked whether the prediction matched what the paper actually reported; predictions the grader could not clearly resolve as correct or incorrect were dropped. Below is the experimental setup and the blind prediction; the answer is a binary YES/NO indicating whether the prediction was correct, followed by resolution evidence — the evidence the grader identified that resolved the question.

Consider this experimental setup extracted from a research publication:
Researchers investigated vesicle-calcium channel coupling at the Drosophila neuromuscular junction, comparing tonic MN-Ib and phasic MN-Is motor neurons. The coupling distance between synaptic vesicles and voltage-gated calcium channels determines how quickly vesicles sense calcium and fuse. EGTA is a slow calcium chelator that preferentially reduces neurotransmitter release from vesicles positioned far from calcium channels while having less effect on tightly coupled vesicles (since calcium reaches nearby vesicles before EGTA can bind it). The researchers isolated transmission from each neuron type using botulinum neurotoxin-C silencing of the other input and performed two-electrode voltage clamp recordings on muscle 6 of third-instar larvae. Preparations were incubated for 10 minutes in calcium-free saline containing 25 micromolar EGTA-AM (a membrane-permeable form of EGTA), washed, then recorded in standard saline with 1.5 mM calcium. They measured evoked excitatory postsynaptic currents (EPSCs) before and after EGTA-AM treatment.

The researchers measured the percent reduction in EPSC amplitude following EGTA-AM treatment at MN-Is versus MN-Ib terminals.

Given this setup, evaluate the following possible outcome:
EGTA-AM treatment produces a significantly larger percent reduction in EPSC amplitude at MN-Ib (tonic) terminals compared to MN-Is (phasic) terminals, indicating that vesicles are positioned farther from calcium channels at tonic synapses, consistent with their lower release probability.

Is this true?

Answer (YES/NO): YES